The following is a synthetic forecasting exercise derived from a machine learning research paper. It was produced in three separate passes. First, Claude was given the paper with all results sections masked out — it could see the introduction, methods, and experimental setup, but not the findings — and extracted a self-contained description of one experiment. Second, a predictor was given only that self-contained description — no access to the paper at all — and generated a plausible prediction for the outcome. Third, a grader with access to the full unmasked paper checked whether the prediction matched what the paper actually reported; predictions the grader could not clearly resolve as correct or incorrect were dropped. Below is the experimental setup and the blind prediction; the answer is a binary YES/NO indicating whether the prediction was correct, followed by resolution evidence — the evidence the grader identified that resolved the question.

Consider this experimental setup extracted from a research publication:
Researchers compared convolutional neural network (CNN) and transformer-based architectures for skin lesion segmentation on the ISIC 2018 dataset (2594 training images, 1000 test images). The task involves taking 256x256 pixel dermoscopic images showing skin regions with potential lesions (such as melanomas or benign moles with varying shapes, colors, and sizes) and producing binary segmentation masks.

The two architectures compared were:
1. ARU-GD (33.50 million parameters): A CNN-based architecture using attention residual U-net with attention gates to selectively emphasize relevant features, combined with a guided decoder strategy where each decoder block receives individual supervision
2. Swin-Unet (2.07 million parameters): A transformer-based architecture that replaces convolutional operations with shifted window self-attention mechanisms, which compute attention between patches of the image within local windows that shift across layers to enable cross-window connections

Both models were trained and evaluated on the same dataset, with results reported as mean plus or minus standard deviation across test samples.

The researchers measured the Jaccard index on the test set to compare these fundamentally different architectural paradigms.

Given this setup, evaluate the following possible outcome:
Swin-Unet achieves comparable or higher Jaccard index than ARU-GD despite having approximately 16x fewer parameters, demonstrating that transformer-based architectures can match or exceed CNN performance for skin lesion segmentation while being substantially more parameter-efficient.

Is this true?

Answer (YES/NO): NO